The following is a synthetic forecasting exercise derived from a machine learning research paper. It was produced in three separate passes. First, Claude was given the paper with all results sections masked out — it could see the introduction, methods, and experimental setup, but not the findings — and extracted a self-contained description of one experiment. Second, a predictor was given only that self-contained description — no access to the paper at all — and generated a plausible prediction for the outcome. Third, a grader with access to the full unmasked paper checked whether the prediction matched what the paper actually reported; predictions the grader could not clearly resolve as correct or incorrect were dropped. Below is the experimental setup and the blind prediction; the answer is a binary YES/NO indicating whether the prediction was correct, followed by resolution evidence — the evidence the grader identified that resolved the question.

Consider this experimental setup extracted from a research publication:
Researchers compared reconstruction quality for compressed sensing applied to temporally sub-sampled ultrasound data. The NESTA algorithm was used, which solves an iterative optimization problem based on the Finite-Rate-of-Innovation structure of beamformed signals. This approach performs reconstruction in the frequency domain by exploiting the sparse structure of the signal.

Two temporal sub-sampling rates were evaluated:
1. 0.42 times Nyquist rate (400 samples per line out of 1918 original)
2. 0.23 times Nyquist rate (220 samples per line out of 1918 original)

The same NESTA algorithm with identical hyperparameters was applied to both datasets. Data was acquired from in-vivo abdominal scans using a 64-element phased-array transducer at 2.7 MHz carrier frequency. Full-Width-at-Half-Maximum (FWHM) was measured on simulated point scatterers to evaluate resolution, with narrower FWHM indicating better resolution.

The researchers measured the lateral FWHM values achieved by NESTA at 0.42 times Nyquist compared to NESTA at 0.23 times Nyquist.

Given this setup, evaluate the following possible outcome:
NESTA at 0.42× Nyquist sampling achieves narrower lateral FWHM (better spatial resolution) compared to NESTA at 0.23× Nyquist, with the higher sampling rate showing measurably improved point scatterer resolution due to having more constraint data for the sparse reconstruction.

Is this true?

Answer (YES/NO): YES